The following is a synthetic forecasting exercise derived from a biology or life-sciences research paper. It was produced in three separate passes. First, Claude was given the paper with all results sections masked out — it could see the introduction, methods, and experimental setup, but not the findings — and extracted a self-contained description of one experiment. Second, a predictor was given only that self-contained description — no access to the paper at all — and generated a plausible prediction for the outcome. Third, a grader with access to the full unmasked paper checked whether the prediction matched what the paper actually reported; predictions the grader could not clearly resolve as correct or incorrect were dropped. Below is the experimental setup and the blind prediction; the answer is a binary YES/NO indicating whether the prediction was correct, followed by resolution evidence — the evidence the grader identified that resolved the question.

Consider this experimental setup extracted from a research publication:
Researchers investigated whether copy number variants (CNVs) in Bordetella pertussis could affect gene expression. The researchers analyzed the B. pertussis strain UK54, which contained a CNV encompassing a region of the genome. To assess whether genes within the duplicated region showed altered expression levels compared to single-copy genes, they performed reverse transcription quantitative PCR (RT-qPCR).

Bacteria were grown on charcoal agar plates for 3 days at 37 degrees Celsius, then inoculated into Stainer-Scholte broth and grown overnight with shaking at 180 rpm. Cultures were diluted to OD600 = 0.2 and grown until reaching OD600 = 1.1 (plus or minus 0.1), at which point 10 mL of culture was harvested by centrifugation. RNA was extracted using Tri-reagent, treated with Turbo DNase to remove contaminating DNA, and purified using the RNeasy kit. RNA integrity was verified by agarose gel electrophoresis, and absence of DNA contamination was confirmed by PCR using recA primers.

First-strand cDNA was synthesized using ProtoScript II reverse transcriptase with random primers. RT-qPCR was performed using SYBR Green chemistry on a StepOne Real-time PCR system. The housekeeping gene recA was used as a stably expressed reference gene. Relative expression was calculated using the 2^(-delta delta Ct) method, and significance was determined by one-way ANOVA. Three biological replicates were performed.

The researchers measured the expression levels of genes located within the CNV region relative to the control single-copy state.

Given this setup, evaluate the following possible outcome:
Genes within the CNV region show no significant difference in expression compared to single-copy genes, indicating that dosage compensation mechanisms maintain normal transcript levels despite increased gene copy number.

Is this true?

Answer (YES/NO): NO